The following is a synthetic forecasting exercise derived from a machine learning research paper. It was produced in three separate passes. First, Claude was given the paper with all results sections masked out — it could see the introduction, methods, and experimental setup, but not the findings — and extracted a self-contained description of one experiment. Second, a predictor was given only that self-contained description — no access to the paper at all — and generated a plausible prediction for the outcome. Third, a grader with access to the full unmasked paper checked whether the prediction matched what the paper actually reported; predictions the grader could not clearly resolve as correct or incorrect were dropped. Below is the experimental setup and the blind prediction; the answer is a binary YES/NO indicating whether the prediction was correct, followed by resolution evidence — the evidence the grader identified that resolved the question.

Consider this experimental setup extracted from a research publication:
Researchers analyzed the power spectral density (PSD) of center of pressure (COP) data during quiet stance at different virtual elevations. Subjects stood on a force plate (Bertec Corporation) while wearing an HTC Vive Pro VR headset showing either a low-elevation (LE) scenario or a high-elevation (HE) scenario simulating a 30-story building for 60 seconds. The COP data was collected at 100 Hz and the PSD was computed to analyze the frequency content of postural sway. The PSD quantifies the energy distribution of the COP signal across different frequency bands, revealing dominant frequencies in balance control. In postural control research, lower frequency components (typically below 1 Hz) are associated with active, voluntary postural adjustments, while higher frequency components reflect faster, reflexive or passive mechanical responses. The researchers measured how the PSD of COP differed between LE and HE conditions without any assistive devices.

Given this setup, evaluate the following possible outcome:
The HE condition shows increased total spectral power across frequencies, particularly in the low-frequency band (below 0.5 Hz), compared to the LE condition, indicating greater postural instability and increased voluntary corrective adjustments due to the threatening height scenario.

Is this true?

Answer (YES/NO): NO